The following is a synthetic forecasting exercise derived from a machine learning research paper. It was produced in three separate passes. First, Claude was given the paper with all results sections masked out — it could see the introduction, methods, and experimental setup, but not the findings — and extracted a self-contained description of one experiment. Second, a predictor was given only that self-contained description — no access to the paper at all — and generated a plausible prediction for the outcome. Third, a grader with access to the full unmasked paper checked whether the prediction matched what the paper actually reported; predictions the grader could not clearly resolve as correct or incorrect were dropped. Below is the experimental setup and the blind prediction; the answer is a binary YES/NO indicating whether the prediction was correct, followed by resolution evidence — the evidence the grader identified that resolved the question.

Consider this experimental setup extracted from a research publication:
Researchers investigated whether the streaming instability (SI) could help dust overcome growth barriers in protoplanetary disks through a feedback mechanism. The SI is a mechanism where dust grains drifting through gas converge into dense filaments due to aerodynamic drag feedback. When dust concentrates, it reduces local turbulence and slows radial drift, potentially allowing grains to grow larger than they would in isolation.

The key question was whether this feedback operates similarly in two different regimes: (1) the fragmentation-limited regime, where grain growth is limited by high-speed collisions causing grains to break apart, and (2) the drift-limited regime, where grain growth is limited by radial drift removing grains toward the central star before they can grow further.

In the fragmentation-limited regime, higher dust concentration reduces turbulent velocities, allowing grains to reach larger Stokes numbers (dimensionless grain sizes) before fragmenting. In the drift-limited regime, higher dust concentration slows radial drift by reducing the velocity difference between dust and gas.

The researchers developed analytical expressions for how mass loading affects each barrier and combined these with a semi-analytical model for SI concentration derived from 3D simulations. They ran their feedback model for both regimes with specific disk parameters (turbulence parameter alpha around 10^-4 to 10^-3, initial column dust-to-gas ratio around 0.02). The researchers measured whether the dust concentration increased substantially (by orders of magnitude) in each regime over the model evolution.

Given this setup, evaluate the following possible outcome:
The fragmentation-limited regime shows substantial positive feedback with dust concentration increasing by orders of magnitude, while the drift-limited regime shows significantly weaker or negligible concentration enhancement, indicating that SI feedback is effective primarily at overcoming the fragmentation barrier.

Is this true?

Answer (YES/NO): YES